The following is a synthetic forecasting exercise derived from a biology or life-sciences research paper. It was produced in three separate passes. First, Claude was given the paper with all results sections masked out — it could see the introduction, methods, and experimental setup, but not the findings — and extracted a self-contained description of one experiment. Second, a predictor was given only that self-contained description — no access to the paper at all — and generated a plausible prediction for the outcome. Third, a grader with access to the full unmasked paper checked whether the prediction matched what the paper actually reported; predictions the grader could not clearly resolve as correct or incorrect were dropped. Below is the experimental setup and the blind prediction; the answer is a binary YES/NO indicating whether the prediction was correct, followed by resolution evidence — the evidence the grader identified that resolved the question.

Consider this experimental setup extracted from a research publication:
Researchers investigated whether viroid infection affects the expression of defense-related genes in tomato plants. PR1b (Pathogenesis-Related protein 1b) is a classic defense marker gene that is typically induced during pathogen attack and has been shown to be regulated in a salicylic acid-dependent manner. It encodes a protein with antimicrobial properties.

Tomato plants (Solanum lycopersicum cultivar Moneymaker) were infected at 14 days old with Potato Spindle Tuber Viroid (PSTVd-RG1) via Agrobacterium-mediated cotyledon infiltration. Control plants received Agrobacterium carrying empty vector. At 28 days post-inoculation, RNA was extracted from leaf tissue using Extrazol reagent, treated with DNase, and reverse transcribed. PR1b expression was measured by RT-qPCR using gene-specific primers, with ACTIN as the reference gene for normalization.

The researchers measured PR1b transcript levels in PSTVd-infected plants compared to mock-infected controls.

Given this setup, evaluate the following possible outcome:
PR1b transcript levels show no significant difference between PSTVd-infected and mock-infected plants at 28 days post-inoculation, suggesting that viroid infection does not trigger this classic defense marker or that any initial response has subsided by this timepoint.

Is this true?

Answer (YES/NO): NO